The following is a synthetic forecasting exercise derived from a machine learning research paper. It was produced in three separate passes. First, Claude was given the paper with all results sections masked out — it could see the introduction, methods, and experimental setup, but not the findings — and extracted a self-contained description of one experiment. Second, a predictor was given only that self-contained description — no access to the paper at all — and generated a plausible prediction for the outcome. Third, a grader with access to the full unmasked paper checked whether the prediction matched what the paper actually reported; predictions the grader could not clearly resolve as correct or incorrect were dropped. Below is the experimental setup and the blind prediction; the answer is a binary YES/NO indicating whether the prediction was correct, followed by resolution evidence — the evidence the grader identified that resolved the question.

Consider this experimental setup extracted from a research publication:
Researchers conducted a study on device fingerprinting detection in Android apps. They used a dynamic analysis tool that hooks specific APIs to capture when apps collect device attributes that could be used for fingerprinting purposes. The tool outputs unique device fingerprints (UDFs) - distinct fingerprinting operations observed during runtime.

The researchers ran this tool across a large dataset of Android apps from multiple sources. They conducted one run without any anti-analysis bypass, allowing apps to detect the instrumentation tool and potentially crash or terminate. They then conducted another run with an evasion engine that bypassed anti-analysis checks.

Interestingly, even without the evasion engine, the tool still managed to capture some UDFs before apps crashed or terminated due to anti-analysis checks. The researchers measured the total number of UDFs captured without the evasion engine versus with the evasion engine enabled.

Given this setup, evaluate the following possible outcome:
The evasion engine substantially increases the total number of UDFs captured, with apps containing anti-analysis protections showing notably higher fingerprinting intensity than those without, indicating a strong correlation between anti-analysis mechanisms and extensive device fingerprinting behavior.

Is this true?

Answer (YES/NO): NO